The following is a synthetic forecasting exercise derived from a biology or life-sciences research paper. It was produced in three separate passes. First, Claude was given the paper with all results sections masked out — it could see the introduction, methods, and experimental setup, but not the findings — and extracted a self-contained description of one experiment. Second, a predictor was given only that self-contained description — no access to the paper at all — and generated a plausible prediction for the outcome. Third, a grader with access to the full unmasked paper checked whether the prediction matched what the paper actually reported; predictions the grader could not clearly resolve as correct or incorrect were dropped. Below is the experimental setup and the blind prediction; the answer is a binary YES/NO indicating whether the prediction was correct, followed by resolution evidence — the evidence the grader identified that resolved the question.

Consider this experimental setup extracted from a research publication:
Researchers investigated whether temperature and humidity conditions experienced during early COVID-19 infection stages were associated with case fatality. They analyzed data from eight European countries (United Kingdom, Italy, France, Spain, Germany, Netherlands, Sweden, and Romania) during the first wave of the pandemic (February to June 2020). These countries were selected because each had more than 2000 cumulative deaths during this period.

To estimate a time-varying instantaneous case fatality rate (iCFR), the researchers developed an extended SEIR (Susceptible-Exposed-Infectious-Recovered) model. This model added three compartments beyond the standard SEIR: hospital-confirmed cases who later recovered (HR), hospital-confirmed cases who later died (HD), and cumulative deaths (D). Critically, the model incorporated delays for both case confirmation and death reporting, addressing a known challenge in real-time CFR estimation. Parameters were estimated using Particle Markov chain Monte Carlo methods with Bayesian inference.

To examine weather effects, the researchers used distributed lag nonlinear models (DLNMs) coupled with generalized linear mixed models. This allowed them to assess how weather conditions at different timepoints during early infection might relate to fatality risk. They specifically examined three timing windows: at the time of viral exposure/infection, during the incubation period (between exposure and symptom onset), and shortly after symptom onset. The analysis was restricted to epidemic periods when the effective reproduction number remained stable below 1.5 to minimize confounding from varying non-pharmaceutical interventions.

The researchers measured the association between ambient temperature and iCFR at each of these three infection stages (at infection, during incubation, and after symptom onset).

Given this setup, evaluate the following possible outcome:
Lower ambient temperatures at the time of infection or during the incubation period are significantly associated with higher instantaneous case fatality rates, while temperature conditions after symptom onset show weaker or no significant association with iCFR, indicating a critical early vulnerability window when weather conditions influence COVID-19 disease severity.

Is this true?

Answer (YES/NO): NO